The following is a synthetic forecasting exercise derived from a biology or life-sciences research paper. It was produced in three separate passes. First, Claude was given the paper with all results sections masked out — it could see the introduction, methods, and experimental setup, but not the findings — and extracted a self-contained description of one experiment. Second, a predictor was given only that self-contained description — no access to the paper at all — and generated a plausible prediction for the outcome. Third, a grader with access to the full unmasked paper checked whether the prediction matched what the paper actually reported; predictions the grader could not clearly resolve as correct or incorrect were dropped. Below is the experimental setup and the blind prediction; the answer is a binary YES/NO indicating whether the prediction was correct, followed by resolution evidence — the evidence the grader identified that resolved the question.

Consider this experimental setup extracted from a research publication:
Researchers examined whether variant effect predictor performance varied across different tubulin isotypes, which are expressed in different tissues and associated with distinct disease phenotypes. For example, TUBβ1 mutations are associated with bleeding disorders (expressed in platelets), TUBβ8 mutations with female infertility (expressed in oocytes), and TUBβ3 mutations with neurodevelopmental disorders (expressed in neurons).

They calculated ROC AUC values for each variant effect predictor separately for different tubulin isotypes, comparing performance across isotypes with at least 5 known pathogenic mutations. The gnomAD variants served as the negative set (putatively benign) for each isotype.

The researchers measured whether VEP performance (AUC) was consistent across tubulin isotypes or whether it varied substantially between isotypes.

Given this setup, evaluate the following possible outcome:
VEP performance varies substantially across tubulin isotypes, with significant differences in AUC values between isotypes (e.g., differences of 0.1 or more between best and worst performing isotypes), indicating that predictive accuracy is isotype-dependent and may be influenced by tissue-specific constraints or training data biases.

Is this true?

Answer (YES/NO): YES